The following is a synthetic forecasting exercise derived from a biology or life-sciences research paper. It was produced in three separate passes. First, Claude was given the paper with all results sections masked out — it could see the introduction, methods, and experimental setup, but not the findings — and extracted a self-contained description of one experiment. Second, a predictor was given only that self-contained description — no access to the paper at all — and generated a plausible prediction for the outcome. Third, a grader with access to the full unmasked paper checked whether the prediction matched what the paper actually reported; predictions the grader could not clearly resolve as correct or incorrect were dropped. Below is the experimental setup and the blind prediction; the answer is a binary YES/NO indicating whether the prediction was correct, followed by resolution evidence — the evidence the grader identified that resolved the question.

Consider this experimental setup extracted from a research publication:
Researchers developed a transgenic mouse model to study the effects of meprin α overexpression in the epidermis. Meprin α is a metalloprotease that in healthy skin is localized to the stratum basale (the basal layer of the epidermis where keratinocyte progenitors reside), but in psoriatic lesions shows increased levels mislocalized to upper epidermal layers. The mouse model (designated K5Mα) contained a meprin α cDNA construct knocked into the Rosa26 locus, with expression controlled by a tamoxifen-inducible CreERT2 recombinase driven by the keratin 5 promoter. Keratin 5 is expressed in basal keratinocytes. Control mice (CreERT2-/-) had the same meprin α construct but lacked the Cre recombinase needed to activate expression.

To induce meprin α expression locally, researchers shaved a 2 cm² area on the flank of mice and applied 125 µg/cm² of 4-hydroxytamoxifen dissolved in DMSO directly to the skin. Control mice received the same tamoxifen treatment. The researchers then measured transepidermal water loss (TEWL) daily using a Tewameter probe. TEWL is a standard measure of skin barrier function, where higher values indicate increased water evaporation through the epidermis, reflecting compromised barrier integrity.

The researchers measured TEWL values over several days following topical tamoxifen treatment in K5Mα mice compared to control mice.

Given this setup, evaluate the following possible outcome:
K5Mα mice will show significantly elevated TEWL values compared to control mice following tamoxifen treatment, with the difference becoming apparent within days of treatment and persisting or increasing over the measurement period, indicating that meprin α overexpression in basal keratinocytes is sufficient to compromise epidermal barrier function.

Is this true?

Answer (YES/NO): YES